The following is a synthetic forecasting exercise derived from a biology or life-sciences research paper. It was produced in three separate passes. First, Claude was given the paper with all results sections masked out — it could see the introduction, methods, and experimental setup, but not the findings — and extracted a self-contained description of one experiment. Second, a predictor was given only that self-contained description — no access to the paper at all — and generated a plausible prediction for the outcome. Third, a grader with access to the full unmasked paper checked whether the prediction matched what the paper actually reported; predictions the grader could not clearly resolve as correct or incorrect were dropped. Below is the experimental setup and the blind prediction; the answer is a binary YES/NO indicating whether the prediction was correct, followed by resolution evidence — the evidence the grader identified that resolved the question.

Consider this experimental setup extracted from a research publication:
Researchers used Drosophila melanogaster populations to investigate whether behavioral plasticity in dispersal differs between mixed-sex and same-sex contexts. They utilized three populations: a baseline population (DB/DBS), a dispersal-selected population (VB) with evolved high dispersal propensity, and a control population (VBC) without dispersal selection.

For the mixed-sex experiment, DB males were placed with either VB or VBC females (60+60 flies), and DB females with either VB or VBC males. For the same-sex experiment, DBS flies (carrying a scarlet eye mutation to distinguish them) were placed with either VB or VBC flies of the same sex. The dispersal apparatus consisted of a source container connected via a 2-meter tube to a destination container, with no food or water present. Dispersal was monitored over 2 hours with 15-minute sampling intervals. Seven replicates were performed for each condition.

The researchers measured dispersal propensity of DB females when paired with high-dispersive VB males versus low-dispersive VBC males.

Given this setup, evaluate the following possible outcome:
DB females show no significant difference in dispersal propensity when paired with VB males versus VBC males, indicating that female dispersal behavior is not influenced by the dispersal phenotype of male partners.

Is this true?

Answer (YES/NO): NO